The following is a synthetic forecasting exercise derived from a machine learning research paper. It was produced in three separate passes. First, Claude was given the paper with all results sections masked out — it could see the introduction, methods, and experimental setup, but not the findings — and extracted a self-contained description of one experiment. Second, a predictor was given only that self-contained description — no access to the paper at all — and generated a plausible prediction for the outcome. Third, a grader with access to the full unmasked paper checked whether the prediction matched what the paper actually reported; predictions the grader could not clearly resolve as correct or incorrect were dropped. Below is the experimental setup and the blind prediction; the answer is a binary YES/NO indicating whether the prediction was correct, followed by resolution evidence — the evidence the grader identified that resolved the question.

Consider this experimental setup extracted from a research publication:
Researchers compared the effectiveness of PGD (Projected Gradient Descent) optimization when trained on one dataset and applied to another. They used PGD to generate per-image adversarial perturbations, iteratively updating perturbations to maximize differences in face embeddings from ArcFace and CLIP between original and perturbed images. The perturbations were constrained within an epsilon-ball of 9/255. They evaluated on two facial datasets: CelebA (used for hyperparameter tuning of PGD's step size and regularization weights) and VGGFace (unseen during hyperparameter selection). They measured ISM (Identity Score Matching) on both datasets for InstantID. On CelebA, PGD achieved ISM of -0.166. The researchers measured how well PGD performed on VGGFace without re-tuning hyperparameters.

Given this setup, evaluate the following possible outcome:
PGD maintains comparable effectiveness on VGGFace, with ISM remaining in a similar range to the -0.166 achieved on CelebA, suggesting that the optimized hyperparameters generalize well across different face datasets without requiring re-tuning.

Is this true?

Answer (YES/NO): NO